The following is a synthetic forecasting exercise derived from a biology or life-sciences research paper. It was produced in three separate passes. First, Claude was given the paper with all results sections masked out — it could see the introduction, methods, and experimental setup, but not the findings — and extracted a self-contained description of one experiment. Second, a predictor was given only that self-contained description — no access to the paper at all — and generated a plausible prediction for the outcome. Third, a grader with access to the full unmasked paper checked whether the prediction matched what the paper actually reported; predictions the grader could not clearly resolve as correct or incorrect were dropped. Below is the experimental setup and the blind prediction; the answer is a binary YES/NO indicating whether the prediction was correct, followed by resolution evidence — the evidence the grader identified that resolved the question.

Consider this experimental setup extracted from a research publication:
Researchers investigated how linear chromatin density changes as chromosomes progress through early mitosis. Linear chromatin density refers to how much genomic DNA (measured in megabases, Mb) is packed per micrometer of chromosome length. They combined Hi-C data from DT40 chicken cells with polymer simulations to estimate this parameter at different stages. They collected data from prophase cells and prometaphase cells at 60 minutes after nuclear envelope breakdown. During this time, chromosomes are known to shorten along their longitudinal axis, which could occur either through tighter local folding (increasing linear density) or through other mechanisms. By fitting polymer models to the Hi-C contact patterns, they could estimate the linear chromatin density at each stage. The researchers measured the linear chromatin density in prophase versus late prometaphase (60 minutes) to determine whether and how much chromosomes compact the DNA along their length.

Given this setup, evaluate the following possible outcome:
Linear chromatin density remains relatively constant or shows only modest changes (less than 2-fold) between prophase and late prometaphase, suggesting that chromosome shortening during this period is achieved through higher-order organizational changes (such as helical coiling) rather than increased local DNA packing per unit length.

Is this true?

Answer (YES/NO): NO